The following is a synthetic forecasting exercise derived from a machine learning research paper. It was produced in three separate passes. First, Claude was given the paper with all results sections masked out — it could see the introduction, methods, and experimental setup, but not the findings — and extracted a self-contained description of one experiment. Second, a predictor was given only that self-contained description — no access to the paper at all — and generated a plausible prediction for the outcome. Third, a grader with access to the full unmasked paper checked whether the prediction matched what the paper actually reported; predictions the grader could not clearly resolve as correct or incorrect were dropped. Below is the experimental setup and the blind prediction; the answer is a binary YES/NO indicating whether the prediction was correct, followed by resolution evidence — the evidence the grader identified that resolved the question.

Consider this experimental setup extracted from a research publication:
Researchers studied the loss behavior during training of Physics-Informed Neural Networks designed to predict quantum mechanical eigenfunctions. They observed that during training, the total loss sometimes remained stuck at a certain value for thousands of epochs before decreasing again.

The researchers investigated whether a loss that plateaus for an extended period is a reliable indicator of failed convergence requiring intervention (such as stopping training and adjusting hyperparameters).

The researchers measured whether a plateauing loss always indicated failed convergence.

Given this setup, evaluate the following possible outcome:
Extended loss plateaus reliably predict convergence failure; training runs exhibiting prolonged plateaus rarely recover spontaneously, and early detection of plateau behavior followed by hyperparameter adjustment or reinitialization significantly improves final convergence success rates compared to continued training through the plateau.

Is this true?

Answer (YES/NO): NO